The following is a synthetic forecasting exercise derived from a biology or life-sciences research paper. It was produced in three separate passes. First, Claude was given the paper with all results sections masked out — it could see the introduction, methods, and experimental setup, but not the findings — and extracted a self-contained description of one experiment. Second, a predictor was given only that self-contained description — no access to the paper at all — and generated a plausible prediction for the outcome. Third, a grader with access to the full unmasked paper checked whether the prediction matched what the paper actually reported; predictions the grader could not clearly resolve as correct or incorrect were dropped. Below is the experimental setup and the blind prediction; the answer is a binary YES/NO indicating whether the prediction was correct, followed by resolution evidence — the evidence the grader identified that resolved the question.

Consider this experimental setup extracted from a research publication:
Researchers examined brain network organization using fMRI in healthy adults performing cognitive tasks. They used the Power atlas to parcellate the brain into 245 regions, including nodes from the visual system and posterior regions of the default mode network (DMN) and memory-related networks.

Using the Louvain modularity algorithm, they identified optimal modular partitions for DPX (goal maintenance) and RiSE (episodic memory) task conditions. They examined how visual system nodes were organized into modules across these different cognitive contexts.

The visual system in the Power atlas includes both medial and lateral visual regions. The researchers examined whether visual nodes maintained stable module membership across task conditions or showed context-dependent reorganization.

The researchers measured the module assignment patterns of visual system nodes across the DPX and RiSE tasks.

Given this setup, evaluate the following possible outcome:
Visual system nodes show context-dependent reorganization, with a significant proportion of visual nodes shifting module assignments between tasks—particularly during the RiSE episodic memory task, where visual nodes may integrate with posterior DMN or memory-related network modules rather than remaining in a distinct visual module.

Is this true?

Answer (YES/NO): YES